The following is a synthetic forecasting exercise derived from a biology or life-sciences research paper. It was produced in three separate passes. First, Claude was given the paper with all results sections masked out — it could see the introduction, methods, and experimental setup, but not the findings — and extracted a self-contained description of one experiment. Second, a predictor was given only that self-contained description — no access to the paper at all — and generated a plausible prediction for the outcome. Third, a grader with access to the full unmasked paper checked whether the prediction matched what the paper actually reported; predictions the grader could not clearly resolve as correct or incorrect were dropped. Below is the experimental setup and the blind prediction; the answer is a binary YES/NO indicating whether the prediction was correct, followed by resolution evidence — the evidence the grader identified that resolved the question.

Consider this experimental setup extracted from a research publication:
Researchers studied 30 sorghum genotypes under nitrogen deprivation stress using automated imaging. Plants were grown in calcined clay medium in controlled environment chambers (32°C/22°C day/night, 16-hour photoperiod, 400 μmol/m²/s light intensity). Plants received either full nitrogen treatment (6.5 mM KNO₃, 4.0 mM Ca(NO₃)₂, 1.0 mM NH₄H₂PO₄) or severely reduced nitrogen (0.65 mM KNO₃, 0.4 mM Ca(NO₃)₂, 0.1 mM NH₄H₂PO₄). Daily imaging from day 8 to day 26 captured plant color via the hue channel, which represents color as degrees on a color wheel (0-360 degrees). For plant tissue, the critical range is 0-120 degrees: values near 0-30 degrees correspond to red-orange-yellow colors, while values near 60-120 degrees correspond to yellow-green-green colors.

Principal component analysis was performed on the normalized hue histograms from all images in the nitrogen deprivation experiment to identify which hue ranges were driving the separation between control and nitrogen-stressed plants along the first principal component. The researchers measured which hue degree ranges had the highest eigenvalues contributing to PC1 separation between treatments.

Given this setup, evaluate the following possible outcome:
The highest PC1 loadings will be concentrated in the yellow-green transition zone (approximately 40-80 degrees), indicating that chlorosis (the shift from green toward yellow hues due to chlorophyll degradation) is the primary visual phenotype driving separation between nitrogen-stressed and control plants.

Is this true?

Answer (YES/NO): NO